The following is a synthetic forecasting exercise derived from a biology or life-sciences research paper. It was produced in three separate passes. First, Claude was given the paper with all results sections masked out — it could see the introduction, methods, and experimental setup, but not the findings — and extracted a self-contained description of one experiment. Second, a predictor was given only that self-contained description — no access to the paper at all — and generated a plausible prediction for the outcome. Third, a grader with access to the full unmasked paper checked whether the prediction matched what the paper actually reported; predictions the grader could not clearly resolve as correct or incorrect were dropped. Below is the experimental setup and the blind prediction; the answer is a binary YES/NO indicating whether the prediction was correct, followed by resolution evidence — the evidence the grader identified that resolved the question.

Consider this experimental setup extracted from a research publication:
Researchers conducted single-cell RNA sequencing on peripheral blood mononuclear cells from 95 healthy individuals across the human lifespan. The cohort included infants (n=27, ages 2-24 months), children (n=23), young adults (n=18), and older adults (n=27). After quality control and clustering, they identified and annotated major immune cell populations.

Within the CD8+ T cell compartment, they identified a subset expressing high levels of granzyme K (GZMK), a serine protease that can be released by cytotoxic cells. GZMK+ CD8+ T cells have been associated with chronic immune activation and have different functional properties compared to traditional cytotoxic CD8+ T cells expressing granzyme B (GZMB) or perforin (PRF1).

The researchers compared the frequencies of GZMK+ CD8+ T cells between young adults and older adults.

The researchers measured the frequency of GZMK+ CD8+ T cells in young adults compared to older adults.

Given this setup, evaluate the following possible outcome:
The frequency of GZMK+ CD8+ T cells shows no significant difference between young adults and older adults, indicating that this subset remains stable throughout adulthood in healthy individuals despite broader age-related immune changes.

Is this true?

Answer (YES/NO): NO